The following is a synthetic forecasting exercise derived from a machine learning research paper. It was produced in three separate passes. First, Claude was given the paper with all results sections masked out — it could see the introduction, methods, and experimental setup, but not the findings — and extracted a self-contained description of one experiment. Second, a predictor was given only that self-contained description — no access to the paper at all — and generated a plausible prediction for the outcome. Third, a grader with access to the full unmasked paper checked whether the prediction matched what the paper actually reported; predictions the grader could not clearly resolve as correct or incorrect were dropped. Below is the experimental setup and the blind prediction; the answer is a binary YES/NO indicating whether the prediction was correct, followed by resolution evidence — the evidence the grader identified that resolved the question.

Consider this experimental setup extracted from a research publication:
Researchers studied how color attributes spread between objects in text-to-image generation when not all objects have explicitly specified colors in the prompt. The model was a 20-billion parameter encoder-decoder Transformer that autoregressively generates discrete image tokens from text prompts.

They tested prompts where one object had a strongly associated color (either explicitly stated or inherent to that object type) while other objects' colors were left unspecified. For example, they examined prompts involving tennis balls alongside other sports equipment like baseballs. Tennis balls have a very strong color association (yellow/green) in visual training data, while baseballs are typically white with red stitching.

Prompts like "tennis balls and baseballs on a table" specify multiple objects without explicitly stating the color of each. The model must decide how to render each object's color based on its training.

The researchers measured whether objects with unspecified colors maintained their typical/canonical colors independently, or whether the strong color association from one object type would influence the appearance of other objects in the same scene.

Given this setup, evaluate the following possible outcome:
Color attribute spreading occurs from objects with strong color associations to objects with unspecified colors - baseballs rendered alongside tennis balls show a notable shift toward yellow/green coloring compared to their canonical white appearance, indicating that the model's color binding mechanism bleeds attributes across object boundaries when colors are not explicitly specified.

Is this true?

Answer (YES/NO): YES